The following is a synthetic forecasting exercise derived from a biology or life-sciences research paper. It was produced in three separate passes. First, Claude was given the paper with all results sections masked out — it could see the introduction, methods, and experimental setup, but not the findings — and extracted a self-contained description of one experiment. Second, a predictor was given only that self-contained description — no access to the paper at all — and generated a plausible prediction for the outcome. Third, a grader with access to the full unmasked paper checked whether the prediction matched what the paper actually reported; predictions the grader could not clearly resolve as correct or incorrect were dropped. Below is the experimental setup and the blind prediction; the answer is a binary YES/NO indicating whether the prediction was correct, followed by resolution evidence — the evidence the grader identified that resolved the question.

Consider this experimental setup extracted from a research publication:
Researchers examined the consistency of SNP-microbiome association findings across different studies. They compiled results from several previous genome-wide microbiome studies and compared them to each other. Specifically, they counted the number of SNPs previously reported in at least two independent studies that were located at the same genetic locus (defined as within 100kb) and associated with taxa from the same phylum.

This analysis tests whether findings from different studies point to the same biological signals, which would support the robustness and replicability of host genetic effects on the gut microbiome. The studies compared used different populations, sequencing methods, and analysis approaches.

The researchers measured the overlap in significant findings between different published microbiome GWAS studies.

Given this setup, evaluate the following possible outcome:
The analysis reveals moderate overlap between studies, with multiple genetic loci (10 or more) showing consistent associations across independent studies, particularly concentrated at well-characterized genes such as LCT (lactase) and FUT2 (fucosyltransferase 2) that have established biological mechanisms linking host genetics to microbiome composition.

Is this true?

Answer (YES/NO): NO